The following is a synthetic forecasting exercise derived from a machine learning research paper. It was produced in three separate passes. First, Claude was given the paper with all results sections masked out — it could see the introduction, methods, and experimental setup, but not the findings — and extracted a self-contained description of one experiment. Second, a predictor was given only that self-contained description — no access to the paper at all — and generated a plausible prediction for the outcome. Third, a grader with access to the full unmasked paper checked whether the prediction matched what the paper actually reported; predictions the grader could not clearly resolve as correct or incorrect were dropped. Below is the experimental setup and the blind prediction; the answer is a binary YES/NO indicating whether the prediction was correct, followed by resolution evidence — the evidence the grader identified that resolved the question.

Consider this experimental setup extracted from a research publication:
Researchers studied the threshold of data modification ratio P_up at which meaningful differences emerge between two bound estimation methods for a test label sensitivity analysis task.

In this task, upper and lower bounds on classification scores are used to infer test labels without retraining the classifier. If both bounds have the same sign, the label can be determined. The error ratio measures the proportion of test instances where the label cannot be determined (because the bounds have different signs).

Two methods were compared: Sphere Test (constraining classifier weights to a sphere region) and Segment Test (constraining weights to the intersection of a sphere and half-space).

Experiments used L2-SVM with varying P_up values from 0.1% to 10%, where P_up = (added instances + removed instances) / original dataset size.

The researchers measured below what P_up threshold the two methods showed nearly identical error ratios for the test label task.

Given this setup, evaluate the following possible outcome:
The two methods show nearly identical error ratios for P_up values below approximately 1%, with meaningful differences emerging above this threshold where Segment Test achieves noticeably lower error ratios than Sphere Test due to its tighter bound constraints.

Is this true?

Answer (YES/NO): NO